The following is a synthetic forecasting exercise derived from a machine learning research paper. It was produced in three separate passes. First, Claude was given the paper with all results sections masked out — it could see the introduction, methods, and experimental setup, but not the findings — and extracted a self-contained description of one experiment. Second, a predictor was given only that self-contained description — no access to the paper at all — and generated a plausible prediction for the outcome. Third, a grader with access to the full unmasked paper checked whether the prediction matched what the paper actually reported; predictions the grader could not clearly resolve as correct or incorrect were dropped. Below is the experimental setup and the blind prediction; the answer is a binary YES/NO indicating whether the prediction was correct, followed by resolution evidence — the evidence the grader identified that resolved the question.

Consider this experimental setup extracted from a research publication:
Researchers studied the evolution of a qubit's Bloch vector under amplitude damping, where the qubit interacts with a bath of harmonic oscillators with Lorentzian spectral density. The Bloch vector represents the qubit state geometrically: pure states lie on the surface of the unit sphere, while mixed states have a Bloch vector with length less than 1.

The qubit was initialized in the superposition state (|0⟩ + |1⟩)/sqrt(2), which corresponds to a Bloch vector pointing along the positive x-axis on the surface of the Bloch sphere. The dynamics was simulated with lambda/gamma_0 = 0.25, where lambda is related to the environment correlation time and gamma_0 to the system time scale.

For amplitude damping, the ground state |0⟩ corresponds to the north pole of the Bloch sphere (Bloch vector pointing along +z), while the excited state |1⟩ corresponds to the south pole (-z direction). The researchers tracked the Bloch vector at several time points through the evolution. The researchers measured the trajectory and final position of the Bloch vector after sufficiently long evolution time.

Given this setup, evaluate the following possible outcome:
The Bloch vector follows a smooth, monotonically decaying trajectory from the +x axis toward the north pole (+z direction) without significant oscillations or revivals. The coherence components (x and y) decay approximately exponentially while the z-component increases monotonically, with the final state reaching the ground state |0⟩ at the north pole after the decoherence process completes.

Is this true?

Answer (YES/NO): NO